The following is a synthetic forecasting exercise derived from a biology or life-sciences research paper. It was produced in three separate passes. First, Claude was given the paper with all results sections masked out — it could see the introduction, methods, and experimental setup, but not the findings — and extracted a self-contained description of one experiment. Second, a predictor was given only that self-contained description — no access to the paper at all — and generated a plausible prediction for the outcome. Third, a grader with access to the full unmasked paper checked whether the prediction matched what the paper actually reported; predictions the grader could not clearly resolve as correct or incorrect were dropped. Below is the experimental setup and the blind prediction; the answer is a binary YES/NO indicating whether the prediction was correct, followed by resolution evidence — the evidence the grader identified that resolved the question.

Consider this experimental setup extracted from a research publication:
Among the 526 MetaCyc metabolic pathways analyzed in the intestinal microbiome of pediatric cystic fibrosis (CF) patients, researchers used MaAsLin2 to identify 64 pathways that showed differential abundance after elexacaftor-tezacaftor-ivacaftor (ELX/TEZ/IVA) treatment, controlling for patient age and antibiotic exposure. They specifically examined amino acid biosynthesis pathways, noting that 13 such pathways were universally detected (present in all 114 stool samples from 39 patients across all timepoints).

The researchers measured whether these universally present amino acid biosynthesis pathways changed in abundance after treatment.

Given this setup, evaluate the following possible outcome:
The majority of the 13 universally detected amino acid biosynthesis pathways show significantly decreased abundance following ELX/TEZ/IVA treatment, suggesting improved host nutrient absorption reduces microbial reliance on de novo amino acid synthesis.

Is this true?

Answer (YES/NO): NO